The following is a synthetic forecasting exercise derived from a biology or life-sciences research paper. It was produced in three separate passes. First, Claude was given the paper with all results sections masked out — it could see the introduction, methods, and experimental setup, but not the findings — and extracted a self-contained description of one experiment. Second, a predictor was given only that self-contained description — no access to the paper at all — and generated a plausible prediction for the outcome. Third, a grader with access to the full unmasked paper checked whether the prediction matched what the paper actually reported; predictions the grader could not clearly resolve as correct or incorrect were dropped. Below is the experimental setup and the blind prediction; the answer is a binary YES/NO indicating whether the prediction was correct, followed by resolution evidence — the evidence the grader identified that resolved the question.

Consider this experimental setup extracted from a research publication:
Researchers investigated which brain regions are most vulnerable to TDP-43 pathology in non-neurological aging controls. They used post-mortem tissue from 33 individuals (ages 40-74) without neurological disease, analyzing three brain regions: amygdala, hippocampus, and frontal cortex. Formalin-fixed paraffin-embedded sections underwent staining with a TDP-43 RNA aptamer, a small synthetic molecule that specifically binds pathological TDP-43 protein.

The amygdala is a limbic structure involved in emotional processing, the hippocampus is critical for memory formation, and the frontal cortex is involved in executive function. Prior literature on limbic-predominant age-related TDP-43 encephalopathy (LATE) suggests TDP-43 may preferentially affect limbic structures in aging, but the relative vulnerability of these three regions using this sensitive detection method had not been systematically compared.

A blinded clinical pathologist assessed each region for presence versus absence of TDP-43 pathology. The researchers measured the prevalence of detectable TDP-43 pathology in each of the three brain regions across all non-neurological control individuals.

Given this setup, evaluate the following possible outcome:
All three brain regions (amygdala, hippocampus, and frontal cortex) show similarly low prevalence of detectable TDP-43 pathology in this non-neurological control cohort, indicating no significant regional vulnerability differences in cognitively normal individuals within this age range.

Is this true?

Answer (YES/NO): NO